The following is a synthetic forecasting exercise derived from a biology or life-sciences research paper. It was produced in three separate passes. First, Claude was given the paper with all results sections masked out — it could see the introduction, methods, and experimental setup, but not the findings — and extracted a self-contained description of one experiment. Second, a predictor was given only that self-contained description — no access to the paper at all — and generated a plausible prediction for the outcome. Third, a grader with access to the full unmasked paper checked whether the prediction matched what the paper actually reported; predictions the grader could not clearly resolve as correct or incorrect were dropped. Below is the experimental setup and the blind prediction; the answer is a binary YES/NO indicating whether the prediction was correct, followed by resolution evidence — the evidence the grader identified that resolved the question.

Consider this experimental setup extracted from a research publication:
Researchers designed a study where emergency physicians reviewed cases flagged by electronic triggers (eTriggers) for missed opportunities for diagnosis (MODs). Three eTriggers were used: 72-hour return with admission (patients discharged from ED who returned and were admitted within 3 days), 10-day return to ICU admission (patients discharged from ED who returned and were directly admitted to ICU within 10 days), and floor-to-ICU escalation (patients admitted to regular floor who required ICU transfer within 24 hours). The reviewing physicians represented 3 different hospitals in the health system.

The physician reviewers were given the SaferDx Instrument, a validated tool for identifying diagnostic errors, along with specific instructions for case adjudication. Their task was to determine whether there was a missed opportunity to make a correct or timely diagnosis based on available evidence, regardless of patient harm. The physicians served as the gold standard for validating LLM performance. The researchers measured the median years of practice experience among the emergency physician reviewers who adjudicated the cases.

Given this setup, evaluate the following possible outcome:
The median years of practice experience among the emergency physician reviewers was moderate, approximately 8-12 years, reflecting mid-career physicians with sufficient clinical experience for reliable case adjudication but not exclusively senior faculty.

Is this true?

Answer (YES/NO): NO